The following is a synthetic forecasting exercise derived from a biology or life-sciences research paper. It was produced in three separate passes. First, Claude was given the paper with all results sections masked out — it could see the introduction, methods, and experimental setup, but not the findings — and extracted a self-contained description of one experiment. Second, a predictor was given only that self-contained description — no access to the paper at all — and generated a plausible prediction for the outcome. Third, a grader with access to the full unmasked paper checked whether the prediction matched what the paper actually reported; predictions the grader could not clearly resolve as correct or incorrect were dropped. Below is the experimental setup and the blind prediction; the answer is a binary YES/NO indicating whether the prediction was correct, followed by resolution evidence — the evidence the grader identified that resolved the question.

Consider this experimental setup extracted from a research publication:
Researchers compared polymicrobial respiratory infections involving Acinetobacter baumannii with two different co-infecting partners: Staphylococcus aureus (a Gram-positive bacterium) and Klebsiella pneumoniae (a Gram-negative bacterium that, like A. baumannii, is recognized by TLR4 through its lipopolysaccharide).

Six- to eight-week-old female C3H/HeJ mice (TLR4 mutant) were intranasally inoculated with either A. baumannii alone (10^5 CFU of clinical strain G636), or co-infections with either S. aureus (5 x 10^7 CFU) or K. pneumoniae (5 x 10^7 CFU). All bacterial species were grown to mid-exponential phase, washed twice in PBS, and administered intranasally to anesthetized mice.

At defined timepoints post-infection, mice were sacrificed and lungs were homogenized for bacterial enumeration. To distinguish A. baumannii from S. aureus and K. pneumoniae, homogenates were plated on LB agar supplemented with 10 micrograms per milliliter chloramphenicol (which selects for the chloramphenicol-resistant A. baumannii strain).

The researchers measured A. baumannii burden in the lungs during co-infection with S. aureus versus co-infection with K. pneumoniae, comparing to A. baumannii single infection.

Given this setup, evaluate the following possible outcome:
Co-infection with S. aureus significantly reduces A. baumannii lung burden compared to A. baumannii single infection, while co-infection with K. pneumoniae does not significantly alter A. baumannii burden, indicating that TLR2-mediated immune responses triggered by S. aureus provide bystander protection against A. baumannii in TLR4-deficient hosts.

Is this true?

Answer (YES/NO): NO